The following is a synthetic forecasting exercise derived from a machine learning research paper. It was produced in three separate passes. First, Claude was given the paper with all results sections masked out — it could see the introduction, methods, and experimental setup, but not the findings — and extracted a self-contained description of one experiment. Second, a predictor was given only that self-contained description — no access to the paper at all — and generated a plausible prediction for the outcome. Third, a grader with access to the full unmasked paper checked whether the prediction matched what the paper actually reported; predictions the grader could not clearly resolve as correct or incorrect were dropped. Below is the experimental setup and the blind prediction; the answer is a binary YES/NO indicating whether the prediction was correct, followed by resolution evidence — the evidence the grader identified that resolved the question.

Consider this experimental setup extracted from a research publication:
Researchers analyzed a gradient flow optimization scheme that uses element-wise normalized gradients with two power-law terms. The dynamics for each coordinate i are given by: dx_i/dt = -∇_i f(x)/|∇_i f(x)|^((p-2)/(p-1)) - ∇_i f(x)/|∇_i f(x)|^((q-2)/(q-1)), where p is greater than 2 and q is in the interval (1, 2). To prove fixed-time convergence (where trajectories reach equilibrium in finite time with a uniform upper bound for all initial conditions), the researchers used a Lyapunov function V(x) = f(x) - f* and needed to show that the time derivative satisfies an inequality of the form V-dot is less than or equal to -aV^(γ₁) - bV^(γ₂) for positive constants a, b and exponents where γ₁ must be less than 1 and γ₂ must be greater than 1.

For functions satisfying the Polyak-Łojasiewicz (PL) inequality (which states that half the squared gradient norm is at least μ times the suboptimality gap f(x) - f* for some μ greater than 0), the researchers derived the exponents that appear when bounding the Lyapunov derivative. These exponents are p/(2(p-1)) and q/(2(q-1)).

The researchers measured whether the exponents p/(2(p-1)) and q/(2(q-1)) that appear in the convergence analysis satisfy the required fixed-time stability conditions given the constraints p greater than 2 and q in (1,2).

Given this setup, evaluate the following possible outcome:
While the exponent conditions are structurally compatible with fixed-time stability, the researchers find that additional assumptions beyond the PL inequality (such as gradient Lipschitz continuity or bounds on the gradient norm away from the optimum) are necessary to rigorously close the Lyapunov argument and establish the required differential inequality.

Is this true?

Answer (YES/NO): NO